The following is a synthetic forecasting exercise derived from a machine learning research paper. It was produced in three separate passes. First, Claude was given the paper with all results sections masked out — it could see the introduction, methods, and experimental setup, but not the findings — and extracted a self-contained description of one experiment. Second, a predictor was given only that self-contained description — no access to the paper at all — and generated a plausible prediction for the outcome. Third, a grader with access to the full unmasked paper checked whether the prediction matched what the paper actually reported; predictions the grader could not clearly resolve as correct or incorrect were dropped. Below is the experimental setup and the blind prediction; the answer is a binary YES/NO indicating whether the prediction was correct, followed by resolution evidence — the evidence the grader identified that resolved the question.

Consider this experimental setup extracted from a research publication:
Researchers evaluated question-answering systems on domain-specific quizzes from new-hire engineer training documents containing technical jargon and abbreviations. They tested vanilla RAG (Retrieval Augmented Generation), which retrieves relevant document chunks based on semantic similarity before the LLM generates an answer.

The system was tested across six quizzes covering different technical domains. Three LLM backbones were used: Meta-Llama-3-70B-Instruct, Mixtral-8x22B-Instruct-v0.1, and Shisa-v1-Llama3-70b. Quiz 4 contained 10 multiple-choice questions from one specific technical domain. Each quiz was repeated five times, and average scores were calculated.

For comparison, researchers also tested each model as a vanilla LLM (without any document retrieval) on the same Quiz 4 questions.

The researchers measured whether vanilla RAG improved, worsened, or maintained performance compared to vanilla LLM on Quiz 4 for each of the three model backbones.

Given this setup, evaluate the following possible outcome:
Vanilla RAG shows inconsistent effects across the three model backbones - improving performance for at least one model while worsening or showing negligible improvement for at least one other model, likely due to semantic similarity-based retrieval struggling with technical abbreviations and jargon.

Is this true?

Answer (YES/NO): NO